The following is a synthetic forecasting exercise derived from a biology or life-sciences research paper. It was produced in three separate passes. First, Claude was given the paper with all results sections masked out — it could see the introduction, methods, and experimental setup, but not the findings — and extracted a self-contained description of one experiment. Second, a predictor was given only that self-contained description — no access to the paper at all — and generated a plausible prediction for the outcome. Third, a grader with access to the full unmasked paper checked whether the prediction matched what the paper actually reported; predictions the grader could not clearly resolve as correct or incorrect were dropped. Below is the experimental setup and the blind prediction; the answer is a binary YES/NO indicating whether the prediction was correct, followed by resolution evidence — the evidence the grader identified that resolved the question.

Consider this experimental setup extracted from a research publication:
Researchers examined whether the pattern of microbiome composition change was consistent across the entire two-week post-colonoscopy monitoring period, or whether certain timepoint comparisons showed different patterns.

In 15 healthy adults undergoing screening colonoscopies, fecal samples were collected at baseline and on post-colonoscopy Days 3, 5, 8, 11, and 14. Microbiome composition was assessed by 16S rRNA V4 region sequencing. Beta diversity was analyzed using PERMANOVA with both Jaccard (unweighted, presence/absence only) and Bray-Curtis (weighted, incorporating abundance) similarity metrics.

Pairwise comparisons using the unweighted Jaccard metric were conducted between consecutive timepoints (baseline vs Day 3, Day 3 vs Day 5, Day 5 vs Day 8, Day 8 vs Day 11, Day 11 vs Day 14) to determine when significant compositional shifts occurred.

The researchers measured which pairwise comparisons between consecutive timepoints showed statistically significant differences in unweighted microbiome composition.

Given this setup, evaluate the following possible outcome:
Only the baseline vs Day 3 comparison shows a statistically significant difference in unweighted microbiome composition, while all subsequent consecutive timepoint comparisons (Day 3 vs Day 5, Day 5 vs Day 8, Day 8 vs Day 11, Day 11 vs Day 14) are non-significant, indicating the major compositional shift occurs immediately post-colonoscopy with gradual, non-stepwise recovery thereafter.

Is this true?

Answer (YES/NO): NO